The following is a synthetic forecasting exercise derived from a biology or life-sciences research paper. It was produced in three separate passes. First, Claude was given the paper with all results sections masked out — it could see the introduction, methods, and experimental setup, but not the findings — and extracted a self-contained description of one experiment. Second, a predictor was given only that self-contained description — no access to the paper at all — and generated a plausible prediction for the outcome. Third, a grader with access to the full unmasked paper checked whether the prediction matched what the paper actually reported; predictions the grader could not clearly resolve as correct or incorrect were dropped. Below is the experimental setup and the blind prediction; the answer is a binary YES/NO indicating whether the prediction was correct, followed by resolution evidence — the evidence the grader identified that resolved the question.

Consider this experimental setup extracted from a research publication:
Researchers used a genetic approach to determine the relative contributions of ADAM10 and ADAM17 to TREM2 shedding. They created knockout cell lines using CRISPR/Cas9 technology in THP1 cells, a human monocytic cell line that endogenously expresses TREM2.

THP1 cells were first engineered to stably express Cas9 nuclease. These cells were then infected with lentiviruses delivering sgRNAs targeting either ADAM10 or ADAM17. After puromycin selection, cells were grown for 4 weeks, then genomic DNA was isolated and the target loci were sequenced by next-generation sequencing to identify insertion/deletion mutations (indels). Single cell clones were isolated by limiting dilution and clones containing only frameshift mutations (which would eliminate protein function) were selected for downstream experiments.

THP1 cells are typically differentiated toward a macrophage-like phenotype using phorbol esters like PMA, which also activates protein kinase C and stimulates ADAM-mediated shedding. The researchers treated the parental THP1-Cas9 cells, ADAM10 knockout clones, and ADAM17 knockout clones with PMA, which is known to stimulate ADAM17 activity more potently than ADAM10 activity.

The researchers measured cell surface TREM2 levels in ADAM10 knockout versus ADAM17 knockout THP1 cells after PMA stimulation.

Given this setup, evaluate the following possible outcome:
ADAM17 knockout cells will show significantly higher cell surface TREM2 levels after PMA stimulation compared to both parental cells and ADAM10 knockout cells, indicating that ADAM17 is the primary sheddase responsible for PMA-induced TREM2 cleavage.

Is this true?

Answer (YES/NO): YES